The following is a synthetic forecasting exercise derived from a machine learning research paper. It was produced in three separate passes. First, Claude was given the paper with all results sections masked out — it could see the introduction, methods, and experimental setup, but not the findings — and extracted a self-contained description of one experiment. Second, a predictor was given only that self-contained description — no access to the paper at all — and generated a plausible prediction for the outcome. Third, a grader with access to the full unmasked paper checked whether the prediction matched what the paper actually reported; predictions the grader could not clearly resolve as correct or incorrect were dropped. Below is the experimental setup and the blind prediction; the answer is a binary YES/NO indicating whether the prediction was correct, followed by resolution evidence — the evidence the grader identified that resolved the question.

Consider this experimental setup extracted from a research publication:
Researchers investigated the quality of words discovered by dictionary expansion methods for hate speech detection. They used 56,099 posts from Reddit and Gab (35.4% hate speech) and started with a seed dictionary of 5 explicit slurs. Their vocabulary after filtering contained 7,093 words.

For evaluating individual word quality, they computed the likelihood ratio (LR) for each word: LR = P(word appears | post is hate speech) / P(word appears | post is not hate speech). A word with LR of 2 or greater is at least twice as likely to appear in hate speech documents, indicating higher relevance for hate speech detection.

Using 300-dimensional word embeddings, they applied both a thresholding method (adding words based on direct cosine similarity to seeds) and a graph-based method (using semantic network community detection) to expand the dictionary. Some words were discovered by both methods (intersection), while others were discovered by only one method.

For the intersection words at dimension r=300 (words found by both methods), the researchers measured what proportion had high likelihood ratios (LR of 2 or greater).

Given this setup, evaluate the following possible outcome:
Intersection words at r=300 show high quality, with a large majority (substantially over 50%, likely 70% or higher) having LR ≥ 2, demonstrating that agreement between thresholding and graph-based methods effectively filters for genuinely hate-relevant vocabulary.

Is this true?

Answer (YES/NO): YES